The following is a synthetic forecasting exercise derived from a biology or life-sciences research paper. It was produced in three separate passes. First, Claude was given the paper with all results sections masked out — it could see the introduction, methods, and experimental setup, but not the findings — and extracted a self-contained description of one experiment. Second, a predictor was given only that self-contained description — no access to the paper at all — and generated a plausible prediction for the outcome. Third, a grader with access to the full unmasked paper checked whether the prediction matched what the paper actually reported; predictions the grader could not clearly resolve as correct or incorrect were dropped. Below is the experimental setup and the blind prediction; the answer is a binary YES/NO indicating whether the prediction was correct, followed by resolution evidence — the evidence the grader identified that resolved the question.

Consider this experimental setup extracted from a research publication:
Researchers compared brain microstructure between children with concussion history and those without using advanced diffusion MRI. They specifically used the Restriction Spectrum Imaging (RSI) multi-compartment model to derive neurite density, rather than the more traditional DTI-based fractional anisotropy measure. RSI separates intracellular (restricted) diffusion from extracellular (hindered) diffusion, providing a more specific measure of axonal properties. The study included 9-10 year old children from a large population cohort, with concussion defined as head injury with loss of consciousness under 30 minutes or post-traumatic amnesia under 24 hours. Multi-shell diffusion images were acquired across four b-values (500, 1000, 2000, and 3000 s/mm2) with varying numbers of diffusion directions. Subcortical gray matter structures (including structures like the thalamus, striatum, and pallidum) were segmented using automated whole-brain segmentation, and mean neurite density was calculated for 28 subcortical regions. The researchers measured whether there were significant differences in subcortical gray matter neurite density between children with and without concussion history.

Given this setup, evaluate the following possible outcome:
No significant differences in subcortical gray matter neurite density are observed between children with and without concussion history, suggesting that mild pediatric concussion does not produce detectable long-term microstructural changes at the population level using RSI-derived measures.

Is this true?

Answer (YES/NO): NO